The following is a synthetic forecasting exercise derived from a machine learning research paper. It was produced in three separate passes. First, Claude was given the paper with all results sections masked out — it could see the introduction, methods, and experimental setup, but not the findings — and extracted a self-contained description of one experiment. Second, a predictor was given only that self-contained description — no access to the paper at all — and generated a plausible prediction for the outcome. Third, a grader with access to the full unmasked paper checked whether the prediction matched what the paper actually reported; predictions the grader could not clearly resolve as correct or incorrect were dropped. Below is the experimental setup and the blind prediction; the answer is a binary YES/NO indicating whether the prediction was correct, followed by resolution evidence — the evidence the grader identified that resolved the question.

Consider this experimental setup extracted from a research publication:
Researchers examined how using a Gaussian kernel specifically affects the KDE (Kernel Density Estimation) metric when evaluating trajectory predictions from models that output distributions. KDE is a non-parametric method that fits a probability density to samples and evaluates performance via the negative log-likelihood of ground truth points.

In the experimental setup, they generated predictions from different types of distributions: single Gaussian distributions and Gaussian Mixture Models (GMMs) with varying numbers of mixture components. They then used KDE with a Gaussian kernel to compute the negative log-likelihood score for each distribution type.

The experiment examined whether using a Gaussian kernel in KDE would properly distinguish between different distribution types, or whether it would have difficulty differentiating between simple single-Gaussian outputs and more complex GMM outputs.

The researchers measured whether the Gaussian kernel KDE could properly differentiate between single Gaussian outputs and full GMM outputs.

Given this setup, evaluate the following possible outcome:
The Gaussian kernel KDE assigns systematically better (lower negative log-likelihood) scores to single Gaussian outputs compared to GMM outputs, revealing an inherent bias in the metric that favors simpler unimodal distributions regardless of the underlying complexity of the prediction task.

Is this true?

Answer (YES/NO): NO